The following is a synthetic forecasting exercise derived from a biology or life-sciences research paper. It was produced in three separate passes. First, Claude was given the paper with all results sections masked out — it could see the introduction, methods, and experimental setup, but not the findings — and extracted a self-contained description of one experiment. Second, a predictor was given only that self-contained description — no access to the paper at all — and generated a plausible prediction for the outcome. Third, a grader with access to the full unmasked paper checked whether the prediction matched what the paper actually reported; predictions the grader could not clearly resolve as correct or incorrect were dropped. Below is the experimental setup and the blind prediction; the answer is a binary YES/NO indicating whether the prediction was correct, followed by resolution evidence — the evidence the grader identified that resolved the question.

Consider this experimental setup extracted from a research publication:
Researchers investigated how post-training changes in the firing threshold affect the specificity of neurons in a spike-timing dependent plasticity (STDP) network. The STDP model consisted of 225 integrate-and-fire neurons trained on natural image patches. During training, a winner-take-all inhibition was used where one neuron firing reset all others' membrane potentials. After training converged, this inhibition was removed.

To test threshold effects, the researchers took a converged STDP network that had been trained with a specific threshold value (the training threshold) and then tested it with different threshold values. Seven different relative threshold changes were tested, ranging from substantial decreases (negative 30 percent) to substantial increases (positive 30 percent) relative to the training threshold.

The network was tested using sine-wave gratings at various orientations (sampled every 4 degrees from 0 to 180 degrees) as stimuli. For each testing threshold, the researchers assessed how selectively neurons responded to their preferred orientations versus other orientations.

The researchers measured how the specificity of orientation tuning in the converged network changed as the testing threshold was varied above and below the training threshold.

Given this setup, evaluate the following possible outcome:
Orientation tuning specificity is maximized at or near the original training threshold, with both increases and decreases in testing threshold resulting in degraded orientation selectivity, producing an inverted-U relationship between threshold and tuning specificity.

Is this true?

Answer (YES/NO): NO